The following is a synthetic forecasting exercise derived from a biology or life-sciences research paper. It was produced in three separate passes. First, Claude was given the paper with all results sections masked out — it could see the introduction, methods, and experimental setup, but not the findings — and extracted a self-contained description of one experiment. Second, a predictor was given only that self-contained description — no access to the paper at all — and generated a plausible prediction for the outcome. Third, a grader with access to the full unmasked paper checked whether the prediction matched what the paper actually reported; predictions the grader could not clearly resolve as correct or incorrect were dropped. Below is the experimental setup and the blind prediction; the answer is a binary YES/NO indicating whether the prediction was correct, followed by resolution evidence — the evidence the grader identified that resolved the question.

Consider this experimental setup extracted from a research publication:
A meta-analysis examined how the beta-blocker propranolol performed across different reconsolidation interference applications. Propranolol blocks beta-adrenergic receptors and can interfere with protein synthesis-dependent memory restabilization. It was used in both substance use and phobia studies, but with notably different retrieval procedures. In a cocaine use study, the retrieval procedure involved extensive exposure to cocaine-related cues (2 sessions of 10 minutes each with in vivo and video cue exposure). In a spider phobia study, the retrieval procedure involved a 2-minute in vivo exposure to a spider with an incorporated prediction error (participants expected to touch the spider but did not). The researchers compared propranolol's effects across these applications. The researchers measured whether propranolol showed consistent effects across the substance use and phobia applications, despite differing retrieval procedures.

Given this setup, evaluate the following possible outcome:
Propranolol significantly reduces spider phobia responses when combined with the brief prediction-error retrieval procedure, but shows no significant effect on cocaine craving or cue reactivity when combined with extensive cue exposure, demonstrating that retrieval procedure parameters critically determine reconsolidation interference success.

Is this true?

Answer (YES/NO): NO